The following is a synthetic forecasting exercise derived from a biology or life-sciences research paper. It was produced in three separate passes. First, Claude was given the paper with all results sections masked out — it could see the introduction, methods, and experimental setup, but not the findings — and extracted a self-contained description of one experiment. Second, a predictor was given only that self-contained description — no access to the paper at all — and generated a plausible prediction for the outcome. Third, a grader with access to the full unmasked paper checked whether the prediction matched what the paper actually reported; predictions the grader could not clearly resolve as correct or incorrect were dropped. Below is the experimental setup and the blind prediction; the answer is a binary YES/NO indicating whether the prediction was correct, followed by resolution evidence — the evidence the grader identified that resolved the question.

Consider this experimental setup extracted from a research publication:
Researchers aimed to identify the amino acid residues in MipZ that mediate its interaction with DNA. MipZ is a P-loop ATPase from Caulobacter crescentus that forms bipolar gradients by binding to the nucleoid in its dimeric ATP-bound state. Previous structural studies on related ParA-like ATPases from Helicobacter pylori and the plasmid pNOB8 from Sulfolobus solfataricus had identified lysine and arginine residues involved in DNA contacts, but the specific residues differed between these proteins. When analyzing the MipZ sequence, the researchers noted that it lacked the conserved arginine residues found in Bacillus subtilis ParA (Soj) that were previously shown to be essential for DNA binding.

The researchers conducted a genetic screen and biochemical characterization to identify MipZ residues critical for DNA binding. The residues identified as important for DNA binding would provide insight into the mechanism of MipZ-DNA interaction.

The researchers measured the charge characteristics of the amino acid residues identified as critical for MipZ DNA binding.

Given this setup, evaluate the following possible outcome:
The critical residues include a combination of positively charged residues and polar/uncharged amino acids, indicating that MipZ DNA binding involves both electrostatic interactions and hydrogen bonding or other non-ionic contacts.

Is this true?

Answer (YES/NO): NO